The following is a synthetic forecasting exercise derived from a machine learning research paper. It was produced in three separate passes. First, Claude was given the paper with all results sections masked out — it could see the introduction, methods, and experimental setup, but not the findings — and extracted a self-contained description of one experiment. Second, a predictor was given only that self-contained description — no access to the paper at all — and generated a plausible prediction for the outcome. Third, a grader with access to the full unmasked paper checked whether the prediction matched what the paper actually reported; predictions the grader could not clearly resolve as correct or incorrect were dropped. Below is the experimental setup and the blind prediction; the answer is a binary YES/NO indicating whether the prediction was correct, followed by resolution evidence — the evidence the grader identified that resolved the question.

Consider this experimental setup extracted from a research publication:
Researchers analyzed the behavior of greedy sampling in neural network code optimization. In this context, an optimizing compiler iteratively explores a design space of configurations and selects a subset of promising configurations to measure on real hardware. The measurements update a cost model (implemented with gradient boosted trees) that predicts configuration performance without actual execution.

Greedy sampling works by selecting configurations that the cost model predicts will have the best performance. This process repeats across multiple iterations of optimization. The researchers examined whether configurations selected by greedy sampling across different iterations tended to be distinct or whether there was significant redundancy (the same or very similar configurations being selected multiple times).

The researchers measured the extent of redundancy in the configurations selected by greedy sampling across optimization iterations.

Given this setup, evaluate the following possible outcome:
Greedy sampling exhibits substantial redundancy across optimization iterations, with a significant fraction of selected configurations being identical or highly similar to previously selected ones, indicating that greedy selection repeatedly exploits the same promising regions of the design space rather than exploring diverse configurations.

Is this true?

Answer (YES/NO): YES